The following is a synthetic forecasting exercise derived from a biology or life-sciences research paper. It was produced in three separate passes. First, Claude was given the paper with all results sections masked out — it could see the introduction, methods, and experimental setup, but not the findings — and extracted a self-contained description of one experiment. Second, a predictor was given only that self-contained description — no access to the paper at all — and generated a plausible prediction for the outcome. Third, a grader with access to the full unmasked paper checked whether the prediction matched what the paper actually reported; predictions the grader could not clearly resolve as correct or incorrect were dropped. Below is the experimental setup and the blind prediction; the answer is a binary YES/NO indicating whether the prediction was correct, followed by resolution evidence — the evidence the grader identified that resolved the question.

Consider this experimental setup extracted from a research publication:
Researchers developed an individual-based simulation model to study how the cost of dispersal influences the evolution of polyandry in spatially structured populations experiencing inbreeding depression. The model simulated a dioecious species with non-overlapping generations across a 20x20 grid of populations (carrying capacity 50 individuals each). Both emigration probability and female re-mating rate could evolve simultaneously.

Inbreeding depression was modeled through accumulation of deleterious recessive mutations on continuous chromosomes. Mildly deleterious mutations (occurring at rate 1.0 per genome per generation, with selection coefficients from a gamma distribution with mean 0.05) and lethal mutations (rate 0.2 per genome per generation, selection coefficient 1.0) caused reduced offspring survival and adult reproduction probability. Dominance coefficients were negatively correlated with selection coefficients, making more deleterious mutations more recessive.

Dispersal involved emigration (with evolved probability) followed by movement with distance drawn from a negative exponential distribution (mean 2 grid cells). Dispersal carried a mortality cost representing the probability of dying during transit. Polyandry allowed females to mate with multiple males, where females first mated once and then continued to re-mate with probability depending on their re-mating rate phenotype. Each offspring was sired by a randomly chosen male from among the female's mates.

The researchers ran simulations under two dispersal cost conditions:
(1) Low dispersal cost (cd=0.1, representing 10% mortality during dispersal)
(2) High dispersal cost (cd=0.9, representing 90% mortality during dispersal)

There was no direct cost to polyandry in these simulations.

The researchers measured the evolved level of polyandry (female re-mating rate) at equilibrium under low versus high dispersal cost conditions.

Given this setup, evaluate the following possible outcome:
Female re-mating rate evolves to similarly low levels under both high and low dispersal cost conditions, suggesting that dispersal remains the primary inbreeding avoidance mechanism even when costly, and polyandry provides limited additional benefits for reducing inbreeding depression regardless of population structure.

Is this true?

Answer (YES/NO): NO